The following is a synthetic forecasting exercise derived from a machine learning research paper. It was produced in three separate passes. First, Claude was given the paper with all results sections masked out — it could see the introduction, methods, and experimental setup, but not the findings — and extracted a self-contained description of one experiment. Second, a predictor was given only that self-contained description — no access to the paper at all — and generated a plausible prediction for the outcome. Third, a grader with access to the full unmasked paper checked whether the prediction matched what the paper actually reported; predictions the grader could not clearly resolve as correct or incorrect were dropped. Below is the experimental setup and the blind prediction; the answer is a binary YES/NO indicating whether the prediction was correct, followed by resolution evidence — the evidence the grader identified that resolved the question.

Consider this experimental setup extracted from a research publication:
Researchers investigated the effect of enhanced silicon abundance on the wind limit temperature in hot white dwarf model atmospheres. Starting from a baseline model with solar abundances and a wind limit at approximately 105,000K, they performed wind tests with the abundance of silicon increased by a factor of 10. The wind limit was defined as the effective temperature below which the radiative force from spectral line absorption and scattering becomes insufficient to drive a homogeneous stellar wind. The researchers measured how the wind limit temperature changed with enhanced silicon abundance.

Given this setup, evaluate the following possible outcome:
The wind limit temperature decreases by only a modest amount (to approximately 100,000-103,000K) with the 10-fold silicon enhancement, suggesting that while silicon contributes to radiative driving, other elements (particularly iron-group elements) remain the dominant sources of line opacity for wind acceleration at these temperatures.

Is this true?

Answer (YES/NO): NO